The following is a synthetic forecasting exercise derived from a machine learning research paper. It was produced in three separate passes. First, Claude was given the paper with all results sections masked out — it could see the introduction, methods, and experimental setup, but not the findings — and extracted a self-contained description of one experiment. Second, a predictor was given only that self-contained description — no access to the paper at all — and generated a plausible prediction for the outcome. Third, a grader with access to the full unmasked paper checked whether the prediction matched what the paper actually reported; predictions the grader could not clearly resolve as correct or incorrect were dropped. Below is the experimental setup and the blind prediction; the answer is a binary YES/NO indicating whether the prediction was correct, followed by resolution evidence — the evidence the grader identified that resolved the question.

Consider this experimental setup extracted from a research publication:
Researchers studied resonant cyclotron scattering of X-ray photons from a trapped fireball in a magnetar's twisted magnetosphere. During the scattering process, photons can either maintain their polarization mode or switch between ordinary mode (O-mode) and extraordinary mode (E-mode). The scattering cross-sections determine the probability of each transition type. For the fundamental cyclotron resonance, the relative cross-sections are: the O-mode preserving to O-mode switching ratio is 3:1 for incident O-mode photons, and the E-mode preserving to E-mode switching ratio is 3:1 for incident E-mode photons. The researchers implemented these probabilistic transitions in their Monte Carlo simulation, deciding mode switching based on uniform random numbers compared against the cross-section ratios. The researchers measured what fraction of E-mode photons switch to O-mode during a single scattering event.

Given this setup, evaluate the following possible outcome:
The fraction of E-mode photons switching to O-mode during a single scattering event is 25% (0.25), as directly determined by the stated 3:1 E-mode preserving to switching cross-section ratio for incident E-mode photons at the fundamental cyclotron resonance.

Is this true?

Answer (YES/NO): YES